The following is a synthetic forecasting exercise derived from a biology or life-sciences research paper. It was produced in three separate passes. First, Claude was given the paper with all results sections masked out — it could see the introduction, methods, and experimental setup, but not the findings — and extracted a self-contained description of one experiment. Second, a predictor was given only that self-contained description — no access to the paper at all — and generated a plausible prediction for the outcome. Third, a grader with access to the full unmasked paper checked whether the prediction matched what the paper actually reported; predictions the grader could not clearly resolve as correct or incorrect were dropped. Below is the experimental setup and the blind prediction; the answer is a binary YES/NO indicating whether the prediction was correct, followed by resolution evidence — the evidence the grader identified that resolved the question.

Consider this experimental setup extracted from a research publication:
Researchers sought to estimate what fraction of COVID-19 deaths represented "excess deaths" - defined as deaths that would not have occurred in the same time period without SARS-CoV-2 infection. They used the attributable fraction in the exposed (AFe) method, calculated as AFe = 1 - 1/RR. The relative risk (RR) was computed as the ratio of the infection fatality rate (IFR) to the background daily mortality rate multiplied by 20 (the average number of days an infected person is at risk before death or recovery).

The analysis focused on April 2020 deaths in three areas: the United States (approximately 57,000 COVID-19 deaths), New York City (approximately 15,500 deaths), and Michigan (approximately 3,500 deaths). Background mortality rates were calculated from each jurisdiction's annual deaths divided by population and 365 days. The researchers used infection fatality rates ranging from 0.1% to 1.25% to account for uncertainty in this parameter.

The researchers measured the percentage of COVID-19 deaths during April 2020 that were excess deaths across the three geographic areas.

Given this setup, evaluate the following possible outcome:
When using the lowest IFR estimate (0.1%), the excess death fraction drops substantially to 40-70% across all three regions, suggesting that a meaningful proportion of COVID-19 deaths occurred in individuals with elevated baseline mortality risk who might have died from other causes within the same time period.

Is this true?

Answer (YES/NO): YES